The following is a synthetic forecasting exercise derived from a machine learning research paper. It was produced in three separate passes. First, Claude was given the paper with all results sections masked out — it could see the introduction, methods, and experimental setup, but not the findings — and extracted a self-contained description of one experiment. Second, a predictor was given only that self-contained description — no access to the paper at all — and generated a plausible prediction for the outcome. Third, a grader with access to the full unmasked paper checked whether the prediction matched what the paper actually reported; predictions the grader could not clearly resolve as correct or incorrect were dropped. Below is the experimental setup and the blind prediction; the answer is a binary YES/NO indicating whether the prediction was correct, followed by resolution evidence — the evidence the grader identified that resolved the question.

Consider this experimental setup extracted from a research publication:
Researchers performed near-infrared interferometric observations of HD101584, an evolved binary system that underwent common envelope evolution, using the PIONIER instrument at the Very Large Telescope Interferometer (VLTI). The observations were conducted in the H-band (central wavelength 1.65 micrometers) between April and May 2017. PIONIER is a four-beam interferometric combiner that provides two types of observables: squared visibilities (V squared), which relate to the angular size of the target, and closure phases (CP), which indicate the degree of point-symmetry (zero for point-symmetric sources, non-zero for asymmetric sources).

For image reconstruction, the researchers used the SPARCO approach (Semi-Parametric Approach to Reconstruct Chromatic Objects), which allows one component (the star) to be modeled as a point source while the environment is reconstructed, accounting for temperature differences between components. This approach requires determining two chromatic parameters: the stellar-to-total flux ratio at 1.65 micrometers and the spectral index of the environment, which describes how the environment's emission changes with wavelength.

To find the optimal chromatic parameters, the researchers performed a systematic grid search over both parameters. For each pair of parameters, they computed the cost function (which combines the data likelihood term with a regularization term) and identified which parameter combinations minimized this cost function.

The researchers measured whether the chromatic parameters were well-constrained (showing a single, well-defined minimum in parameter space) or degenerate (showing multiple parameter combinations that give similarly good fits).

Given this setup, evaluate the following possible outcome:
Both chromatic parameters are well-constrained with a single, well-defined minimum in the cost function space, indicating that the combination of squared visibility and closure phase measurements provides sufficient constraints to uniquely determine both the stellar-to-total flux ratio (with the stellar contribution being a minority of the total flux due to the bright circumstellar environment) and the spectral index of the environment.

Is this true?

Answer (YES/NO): NO